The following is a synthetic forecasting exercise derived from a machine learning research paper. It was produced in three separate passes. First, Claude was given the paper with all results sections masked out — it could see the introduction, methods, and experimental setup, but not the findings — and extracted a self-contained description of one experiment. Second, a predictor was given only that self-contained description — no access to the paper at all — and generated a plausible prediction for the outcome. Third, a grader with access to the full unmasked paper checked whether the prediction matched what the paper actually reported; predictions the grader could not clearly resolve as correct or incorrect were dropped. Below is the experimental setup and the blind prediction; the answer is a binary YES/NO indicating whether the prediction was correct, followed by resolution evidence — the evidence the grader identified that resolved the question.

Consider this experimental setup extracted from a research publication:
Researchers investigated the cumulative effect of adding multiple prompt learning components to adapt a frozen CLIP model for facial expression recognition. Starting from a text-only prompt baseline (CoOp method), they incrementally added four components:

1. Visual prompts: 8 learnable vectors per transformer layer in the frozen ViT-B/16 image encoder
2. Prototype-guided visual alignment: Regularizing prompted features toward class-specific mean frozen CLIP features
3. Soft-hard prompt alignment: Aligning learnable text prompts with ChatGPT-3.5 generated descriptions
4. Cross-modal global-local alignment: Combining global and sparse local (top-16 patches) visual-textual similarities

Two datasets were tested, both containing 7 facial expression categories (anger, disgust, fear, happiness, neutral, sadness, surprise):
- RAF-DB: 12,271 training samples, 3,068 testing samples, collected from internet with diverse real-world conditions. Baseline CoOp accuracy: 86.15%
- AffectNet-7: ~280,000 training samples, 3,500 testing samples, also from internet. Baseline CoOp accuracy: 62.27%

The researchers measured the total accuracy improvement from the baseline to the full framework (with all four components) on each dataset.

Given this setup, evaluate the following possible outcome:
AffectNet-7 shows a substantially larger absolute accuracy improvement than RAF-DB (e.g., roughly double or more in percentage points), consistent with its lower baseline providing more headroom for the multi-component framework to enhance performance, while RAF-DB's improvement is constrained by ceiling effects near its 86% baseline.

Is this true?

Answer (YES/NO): NO